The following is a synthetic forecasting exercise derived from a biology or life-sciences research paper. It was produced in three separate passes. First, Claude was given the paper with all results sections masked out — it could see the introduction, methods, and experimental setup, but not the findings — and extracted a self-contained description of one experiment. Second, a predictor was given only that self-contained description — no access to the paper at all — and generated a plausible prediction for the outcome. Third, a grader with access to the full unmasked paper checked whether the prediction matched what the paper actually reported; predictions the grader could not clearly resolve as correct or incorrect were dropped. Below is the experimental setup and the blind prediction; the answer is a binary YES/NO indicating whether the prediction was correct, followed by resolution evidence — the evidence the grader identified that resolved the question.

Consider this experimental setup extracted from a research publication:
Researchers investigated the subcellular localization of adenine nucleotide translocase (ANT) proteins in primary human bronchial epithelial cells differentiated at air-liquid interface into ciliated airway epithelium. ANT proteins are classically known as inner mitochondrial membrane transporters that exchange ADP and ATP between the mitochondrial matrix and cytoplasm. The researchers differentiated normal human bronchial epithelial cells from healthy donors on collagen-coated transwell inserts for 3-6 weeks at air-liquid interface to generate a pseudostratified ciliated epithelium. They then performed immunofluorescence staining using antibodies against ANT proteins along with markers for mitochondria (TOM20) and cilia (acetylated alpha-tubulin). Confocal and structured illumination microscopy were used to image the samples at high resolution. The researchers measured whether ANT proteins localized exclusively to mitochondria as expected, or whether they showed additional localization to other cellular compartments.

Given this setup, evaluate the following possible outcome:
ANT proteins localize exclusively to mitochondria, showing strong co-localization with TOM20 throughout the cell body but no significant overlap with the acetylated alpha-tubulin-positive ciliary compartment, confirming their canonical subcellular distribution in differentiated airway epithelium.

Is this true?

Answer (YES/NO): NO